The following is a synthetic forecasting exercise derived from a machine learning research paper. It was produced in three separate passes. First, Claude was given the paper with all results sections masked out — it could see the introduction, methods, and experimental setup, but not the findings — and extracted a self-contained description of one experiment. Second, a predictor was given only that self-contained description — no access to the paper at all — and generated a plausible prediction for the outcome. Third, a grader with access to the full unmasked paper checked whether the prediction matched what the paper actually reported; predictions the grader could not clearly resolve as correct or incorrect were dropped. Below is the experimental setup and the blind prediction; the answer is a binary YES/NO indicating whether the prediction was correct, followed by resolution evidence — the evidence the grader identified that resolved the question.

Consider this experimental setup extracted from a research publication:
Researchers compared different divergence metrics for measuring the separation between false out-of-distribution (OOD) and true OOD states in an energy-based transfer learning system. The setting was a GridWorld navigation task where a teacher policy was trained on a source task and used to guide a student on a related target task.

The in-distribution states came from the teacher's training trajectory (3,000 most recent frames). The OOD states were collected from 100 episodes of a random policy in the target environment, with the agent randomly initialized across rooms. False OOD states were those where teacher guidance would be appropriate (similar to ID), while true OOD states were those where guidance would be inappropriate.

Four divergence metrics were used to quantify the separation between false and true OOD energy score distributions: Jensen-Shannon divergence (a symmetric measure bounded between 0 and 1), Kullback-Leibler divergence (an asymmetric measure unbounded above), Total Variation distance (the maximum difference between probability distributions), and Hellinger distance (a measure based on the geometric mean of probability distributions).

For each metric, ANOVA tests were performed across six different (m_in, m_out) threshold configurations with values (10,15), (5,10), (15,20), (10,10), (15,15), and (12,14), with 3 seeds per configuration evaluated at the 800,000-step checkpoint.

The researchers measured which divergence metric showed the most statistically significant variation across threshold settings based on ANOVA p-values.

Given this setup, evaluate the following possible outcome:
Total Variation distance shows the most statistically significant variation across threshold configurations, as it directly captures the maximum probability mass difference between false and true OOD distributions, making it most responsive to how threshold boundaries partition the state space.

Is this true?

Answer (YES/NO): NO